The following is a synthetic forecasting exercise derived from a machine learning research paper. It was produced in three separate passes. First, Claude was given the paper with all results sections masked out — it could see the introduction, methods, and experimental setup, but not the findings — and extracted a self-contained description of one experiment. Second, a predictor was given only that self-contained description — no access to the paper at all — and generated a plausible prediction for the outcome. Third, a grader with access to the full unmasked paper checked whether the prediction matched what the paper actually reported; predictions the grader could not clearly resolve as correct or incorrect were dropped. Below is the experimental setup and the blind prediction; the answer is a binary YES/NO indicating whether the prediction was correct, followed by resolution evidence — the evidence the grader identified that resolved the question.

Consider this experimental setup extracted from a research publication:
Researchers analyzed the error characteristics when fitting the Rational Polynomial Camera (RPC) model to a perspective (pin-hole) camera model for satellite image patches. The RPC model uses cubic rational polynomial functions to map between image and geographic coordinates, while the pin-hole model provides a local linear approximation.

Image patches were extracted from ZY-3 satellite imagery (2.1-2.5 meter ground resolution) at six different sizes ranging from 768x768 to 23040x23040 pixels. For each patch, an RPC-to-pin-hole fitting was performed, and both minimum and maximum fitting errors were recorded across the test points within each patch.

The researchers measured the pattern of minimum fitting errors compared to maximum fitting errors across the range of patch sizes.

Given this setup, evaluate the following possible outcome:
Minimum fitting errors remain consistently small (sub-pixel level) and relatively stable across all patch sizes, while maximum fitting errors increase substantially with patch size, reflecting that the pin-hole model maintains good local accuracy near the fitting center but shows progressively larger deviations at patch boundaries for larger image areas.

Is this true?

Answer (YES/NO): YES